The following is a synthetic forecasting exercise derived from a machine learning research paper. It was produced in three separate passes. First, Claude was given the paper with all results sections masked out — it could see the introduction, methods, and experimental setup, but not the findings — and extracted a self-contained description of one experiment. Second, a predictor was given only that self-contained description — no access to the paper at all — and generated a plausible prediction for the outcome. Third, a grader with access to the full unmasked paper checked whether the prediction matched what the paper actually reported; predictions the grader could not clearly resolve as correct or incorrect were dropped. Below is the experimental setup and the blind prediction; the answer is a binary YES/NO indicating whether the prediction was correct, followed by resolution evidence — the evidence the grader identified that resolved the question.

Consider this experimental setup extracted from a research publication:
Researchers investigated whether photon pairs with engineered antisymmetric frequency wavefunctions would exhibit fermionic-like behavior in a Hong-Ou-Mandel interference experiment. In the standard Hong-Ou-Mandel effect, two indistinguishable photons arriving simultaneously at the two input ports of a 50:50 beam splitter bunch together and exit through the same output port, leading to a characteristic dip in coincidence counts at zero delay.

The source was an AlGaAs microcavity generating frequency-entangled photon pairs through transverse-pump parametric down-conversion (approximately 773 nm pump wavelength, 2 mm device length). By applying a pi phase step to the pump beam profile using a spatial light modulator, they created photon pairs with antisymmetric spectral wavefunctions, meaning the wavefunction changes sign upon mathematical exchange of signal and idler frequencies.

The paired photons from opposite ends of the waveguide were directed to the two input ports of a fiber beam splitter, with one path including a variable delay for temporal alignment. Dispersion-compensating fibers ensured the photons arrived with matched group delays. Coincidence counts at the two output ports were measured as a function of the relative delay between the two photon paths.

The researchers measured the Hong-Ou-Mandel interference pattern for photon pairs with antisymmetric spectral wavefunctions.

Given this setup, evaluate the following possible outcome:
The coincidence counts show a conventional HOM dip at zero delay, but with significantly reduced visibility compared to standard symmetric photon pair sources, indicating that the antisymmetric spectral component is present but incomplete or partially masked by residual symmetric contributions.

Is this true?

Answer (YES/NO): NO